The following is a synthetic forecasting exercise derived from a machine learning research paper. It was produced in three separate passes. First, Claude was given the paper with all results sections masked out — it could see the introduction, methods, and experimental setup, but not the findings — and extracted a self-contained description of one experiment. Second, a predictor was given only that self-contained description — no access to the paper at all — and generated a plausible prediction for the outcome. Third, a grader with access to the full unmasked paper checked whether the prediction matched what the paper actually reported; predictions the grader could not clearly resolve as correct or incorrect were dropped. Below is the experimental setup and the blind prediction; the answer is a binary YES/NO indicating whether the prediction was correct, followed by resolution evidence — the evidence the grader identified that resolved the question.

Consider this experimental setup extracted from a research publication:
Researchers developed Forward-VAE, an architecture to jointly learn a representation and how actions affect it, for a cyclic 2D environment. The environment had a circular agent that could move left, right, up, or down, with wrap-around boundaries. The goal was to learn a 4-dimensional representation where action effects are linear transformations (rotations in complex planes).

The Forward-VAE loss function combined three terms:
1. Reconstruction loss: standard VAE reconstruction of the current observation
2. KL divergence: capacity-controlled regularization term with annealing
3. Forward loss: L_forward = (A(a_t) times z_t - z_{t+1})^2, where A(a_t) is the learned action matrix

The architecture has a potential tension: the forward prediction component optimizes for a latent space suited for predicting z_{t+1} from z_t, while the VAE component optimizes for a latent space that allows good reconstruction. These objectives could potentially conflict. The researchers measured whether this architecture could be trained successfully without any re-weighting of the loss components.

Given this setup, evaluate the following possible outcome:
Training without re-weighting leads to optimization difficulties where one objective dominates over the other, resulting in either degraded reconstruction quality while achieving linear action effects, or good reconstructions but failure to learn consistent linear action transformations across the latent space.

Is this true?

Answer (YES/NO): NO